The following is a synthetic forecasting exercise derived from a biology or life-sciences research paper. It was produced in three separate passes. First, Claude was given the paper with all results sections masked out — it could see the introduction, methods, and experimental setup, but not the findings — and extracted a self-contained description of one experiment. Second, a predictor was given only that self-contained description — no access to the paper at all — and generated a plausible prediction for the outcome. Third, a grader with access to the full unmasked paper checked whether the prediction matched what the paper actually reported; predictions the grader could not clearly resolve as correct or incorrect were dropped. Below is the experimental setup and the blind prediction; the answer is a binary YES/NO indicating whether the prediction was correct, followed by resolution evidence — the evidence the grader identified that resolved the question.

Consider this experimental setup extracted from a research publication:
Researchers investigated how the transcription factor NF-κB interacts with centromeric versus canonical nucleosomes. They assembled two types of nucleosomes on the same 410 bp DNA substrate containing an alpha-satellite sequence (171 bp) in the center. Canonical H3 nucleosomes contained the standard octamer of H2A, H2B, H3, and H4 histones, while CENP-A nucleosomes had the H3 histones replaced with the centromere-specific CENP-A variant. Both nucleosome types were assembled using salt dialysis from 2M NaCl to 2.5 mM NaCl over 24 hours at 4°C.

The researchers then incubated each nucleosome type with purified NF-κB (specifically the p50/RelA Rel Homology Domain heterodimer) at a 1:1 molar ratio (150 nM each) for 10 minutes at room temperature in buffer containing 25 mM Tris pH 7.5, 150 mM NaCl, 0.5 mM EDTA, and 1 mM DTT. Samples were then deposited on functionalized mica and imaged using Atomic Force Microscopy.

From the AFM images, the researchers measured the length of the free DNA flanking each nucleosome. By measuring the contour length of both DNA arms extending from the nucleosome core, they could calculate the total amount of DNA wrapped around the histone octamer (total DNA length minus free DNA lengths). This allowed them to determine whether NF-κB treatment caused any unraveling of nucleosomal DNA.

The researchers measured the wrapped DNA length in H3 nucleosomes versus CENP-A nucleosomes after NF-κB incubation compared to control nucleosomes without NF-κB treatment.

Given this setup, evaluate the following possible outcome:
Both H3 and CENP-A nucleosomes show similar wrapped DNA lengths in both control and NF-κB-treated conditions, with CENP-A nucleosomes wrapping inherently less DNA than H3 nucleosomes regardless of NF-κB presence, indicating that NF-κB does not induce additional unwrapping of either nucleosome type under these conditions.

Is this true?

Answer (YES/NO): NO